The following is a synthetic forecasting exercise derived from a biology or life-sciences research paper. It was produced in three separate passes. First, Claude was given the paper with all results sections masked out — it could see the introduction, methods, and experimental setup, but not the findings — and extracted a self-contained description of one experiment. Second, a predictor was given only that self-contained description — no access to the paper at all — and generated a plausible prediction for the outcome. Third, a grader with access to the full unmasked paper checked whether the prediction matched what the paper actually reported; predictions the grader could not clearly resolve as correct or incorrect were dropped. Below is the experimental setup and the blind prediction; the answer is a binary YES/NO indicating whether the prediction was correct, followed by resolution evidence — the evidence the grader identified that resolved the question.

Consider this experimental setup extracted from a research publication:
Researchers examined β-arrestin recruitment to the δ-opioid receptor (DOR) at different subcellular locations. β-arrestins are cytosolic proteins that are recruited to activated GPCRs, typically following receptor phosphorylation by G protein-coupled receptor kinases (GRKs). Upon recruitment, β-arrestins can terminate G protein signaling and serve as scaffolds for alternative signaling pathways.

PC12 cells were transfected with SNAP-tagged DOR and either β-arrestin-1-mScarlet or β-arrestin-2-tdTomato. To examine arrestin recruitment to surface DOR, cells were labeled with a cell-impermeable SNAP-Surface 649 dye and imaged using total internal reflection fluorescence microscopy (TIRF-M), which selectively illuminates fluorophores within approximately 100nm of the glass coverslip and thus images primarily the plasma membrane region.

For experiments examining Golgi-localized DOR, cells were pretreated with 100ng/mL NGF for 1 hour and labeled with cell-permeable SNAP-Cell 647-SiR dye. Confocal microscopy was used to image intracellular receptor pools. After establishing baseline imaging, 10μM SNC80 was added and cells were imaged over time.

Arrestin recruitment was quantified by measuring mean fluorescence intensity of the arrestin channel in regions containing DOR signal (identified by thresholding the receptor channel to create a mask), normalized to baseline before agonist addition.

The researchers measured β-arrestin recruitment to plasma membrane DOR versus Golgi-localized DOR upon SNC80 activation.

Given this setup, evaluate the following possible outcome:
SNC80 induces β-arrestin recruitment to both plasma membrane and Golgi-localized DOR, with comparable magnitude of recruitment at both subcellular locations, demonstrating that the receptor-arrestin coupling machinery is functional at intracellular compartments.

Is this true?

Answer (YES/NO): NO